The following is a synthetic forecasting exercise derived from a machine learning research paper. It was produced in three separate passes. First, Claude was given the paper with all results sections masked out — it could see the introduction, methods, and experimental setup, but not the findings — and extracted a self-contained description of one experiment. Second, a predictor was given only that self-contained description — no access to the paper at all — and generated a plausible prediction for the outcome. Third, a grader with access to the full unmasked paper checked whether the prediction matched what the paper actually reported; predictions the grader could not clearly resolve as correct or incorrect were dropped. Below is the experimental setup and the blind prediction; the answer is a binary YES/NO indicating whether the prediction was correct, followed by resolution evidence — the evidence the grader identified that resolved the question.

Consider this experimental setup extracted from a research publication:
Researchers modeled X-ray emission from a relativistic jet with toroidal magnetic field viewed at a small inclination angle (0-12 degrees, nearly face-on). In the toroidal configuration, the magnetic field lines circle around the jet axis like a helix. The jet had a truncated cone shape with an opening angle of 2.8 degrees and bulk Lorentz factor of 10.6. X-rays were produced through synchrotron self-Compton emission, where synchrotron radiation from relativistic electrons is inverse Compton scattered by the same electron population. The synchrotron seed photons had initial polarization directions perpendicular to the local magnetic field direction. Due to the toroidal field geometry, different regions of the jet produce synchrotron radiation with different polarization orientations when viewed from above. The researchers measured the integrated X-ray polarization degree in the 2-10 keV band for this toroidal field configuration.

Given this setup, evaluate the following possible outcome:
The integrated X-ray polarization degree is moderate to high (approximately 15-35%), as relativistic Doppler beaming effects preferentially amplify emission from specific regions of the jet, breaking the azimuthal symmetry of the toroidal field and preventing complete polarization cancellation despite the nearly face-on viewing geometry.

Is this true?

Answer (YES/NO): NO